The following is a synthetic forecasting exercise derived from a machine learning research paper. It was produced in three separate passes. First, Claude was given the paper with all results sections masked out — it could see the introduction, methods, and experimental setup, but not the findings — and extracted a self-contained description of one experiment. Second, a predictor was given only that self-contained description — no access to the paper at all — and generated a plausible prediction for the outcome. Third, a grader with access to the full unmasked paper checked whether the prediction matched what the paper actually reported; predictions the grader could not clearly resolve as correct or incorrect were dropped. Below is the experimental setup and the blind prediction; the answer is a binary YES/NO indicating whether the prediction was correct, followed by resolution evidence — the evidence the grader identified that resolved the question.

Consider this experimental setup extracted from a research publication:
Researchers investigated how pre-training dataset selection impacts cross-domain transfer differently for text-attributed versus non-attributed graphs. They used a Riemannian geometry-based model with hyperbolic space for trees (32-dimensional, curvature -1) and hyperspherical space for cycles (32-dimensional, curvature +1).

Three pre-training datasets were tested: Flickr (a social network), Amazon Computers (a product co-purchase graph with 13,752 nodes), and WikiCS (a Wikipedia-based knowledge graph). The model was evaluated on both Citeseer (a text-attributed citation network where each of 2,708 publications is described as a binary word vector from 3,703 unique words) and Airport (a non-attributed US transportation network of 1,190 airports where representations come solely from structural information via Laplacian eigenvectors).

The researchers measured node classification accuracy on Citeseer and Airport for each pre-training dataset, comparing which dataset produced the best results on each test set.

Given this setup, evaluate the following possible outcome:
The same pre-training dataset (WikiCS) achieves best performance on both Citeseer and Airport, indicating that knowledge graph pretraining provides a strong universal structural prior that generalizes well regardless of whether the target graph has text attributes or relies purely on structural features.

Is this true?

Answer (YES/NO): YES